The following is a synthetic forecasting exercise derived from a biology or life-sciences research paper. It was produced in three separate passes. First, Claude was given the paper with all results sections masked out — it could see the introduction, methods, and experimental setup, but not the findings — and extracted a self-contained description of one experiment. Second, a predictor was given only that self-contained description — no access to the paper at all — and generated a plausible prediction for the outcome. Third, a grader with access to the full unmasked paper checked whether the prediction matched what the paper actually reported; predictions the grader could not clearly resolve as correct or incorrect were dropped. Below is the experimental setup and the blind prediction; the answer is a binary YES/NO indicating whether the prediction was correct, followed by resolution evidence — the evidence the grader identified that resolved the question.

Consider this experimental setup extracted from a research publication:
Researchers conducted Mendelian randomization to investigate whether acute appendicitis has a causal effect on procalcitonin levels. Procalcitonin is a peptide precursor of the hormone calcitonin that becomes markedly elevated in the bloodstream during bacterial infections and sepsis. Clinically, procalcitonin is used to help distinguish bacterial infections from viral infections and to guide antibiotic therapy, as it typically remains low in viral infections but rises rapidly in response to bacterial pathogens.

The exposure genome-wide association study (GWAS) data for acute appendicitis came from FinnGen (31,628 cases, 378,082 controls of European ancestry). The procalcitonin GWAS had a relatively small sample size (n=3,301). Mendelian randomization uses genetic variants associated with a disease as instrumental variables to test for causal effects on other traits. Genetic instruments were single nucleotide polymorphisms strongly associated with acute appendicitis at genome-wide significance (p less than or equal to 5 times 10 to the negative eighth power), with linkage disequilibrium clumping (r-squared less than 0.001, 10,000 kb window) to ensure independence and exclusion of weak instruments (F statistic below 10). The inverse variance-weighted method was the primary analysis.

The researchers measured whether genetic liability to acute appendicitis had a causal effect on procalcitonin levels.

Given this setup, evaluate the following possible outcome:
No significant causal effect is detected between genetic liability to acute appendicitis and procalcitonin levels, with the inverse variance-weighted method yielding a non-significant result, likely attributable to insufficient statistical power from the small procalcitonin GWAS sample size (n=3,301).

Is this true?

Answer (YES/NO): YES